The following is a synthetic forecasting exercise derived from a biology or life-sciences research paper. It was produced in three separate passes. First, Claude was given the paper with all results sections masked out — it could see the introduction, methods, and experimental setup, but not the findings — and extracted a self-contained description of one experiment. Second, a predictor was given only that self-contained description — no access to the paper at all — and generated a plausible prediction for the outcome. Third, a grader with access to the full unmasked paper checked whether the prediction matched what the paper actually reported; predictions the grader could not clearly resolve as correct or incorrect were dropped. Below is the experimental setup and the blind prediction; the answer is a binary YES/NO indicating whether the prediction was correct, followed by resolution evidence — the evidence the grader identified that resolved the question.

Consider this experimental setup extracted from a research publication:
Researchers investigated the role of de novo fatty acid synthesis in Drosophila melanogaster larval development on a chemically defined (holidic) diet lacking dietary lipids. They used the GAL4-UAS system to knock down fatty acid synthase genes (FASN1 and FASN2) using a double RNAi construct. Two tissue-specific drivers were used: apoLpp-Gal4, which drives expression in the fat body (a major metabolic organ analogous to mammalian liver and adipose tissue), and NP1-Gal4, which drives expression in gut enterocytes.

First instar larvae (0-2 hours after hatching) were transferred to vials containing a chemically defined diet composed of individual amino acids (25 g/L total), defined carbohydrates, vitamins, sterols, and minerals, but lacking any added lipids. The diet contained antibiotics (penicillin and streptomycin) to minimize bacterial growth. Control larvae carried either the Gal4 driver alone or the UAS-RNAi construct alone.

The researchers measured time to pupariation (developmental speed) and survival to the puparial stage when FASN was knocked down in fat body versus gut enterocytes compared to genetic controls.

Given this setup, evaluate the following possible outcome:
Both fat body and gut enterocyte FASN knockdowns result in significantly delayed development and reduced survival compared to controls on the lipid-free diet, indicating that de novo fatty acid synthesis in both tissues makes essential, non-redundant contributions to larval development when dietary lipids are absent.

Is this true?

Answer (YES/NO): NO